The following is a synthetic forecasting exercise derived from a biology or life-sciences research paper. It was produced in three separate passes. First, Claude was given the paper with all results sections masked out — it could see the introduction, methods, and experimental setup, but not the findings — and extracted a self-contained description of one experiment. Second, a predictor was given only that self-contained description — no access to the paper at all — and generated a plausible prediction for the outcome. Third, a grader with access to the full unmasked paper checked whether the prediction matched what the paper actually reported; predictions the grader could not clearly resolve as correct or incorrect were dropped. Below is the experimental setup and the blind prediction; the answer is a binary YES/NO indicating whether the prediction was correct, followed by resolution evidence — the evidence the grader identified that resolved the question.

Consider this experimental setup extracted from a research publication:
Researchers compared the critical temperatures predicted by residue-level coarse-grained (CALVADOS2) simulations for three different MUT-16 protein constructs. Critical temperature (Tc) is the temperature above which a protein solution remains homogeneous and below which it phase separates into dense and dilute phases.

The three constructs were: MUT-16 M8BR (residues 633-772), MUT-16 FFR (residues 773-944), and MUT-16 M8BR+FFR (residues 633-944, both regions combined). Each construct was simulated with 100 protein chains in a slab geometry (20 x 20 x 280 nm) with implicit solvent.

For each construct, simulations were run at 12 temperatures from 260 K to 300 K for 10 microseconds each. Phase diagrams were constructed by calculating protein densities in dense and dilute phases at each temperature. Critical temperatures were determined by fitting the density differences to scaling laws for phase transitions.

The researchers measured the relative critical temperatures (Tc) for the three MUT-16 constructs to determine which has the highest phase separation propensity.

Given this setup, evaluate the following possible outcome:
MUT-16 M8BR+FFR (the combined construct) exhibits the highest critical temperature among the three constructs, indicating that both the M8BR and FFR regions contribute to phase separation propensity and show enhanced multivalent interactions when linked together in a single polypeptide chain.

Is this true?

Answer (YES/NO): NO